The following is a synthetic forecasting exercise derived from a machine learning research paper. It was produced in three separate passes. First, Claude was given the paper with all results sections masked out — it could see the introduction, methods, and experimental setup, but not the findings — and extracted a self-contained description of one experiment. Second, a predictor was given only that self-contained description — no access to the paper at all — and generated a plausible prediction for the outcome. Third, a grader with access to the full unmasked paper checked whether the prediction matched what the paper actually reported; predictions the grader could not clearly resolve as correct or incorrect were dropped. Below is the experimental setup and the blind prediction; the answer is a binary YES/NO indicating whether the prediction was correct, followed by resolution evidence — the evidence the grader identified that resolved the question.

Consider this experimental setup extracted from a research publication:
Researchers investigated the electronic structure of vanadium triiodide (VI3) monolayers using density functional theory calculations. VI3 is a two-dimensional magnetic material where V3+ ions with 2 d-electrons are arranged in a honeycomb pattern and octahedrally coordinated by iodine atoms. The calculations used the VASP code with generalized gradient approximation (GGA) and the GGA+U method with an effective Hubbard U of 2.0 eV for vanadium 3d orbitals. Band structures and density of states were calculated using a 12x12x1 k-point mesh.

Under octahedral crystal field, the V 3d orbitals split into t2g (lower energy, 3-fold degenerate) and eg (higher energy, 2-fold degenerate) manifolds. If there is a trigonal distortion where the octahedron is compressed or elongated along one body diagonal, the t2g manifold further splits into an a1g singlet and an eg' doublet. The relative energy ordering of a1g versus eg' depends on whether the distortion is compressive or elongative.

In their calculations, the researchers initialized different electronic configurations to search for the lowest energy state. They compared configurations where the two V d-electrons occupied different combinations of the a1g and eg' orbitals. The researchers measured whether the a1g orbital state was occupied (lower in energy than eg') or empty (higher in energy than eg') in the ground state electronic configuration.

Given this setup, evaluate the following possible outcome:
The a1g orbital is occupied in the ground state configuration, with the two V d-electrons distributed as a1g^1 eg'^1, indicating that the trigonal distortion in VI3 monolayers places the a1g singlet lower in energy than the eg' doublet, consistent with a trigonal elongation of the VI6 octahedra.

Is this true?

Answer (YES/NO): NO